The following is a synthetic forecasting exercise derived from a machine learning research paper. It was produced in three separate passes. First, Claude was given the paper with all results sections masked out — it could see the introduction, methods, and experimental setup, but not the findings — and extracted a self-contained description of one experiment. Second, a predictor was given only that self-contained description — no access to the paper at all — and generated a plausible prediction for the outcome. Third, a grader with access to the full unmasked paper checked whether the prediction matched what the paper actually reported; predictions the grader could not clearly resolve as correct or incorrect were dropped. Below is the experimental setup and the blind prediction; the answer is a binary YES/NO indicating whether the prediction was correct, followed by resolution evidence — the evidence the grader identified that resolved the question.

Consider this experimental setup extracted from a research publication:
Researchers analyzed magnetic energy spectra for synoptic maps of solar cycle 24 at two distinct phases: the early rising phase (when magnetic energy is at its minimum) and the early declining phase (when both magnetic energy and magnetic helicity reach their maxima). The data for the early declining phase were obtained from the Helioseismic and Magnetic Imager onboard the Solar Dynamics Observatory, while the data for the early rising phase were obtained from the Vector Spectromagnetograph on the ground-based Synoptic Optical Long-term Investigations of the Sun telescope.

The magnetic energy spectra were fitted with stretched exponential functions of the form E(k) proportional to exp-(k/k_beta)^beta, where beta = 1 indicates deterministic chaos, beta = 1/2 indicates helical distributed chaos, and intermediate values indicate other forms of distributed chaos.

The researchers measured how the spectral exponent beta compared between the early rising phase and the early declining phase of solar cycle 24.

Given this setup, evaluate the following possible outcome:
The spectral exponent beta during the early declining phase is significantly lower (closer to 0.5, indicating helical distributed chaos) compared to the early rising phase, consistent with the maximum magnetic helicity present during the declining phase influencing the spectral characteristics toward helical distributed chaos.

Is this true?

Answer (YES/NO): NO